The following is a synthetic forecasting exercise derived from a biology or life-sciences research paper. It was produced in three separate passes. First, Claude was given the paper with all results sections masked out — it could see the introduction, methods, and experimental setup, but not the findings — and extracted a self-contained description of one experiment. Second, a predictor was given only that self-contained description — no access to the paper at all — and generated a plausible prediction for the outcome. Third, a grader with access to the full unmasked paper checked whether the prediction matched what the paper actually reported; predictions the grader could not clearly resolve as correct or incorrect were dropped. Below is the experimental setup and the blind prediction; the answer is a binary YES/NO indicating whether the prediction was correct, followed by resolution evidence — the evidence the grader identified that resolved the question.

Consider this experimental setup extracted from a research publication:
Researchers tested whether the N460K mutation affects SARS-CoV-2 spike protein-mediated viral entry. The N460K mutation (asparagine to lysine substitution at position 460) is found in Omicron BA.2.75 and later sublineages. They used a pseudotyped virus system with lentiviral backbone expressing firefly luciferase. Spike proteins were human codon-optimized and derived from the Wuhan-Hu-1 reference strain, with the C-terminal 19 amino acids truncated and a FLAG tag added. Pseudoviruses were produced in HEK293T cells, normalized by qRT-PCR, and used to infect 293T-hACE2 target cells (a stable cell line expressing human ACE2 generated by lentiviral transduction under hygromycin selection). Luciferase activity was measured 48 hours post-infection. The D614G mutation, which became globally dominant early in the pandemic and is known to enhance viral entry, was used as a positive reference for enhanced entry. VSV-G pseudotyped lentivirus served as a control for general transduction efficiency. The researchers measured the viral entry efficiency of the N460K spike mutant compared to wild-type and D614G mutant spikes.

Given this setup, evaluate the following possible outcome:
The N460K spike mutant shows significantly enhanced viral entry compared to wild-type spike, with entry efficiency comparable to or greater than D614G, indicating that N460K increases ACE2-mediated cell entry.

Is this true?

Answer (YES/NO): NO